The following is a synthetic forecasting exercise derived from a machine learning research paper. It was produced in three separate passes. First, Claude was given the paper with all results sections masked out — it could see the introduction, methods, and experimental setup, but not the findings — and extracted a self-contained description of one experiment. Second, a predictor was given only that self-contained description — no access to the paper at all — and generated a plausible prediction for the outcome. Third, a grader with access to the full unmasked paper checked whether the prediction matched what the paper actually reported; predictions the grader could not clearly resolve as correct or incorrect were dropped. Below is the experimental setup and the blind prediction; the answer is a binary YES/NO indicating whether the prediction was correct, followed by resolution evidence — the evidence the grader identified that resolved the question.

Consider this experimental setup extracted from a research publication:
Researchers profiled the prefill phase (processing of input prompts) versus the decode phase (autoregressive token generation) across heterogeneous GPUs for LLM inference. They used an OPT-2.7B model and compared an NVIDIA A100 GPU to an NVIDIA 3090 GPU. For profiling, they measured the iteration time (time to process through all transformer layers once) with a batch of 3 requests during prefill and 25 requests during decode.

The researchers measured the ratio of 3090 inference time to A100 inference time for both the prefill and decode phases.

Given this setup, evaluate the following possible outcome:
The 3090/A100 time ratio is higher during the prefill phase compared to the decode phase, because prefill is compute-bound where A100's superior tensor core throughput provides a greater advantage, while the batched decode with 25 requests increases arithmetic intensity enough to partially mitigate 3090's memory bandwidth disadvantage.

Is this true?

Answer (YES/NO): YES